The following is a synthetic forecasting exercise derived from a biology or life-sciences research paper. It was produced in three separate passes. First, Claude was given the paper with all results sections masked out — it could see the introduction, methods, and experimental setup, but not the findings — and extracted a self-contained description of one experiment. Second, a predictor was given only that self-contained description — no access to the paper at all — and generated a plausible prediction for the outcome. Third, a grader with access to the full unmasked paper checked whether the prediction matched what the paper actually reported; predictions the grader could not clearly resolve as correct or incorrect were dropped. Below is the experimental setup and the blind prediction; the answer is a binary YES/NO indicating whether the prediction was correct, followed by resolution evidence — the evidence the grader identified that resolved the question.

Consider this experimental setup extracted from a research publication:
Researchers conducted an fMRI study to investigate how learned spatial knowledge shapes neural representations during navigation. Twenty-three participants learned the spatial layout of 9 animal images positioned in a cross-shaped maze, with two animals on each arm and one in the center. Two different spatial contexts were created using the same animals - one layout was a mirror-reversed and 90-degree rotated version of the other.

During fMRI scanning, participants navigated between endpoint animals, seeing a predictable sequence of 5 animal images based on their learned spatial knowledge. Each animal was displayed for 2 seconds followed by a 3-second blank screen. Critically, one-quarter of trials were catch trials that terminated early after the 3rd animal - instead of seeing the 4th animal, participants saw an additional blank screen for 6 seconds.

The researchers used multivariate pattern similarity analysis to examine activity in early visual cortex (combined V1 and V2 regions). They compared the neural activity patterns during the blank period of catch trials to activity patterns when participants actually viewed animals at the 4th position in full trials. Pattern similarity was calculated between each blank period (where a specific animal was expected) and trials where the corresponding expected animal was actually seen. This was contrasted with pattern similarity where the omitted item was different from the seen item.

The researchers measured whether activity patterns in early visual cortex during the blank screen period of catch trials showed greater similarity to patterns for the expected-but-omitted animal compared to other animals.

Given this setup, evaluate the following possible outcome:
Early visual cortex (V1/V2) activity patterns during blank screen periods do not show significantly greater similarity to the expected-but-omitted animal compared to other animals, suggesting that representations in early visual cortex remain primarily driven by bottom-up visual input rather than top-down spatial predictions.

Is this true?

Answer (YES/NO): NO